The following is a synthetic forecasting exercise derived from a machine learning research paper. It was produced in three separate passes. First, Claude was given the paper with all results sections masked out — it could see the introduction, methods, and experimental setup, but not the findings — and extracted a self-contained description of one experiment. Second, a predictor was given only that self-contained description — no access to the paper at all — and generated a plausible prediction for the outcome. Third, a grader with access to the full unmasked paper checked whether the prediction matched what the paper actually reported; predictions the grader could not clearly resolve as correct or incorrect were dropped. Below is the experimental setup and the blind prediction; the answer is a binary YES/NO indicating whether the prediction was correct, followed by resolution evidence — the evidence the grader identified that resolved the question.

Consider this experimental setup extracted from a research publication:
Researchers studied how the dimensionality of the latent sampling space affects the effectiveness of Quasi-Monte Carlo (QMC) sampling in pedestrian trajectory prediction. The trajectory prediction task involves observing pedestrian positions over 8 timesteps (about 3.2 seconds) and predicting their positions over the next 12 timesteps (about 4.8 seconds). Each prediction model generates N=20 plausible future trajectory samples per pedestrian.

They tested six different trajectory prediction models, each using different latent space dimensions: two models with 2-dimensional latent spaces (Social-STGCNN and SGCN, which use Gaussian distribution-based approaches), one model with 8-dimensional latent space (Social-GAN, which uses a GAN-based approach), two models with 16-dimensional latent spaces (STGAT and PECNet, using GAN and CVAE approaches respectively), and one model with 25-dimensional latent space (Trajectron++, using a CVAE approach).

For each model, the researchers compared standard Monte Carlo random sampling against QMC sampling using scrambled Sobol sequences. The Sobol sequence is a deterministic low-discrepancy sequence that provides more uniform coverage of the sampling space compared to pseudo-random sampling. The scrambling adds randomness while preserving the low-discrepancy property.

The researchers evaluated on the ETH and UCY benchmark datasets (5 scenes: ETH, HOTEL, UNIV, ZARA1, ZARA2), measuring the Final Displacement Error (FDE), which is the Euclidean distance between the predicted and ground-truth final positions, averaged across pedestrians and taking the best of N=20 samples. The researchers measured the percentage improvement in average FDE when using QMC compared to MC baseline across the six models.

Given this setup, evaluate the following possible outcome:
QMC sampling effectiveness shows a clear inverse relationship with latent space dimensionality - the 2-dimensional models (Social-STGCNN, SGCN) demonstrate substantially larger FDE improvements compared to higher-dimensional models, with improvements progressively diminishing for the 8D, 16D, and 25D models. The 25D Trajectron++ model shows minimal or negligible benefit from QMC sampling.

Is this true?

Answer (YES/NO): NO